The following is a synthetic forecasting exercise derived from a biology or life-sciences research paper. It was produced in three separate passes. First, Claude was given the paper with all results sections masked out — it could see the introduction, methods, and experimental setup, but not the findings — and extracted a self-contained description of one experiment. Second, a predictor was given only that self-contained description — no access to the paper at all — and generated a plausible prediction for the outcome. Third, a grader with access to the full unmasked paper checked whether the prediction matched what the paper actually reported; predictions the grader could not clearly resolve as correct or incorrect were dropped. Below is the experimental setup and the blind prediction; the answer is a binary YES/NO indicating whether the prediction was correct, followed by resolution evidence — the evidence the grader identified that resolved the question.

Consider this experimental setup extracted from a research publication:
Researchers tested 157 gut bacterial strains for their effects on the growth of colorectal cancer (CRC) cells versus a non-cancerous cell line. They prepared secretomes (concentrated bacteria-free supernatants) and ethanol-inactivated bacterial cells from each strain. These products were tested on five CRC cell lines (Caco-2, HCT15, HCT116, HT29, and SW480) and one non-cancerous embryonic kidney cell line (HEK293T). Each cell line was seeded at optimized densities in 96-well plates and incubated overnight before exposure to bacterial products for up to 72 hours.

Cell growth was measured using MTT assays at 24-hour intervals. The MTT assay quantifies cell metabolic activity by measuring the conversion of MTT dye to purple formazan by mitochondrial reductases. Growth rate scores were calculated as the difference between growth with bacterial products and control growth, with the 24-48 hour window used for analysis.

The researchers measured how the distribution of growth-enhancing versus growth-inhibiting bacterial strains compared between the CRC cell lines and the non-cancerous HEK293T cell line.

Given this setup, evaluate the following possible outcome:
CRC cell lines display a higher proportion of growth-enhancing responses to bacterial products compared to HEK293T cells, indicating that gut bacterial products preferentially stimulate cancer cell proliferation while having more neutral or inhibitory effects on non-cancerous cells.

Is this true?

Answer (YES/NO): YES